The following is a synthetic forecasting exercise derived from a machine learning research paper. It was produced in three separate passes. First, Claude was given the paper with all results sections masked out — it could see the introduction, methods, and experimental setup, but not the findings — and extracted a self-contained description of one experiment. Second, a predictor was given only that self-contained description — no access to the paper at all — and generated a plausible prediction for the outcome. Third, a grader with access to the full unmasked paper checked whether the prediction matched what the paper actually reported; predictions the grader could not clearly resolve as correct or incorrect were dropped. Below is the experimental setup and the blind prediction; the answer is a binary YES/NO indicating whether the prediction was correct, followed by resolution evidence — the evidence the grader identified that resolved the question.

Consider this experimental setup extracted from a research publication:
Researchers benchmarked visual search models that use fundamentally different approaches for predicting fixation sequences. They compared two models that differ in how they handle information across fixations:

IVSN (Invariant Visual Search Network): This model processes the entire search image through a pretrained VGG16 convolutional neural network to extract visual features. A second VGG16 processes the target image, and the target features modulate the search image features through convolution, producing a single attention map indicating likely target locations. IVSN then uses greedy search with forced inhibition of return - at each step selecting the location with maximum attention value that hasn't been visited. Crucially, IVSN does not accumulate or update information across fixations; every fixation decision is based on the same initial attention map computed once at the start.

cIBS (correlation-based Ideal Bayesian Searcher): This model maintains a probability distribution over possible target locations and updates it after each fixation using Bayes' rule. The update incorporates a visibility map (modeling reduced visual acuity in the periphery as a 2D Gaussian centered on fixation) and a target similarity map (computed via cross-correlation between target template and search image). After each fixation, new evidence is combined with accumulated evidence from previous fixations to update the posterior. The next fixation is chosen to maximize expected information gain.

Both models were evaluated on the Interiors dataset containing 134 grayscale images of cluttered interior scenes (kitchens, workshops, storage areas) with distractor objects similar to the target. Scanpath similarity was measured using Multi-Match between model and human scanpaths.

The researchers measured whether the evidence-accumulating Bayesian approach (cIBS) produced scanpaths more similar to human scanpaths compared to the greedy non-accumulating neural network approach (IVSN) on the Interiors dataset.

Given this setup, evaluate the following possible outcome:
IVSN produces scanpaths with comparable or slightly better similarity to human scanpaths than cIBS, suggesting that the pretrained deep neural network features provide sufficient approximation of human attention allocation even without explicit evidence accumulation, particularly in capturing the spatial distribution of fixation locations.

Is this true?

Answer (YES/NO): NO